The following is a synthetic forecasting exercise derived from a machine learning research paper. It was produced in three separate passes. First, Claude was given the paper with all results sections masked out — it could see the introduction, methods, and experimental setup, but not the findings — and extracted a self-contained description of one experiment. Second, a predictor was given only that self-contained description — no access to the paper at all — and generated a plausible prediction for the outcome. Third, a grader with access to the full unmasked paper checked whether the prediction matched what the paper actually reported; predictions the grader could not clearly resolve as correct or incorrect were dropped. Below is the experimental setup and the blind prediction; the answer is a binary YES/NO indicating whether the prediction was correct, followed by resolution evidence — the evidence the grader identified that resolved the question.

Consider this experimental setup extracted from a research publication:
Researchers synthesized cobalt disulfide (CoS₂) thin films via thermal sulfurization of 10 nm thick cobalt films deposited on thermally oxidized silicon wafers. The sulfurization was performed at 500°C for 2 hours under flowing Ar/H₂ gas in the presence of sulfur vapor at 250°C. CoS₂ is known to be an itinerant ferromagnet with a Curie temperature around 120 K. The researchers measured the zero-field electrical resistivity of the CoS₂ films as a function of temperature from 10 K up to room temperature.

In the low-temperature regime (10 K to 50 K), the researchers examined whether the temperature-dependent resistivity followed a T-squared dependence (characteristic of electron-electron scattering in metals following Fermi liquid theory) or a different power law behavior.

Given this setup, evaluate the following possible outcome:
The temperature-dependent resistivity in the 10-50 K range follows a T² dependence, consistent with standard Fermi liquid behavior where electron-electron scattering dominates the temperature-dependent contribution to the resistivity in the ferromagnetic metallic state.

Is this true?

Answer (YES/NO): YES